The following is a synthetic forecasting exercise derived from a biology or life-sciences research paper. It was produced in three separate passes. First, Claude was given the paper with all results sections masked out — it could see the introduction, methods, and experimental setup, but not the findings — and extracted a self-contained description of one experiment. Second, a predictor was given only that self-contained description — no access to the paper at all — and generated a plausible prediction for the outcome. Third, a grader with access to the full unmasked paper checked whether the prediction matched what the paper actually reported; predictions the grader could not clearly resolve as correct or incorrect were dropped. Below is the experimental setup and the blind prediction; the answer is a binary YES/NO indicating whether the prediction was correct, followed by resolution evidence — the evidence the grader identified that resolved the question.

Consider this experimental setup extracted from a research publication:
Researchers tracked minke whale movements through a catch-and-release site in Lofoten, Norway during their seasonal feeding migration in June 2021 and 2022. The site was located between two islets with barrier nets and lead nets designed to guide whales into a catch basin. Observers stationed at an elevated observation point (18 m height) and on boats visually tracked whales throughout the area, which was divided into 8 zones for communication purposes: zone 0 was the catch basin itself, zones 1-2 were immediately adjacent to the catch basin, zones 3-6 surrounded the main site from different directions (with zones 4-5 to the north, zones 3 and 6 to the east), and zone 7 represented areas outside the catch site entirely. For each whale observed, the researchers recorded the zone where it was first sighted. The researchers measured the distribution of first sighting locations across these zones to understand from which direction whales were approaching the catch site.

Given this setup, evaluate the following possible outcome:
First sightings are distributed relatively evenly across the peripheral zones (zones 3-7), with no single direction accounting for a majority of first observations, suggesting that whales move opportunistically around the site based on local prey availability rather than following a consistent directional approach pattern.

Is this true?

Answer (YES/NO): NO